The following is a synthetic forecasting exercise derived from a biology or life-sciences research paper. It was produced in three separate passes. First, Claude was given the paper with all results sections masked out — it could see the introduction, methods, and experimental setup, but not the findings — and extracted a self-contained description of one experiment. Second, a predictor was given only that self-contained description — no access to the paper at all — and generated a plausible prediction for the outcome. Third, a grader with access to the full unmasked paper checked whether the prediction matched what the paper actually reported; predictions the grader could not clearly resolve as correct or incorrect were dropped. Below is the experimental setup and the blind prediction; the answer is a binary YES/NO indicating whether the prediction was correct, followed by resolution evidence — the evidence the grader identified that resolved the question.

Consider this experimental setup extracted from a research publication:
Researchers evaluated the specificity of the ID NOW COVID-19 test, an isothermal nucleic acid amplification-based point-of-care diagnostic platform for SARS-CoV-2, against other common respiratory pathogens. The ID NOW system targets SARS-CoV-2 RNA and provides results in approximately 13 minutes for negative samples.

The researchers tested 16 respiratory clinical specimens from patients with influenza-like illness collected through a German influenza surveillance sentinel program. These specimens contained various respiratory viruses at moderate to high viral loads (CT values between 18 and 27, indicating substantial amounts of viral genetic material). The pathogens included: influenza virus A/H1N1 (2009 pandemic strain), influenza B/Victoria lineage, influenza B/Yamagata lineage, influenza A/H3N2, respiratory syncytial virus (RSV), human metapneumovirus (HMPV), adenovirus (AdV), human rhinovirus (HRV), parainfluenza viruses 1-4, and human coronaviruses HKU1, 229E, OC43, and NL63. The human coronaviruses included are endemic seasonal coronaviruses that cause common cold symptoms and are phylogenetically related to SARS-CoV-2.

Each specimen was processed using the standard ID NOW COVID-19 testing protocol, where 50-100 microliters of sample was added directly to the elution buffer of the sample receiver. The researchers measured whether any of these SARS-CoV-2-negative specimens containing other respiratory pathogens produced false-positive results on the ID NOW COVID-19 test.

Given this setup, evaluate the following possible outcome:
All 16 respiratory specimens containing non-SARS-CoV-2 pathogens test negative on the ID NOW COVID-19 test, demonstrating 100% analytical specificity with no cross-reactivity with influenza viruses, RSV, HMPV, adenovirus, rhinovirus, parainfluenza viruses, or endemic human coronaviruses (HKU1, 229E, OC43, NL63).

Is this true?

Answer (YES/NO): YES